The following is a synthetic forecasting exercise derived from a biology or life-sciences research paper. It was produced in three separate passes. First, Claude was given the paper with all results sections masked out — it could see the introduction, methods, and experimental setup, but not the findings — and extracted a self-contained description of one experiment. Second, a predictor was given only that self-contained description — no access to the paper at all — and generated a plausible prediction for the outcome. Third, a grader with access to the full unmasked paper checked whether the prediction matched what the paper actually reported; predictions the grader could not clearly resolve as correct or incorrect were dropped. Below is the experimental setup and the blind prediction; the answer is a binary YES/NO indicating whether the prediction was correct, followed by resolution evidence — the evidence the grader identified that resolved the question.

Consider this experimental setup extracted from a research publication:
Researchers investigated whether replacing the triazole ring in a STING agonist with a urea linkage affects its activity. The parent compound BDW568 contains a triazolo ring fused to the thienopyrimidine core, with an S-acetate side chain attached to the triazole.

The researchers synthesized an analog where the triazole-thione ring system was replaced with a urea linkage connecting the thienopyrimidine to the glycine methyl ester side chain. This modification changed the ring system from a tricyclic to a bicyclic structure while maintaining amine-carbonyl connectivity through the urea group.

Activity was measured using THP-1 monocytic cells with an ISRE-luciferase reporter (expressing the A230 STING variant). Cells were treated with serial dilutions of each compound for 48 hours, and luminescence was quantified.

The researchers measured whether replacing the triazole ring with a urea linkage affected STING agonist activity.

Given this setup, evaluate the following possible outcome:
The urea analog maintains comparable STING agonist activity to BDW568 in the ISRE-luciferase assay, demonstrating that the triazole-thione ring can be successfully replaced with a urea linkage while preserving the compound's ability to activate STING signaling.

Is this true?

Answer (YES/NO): NO